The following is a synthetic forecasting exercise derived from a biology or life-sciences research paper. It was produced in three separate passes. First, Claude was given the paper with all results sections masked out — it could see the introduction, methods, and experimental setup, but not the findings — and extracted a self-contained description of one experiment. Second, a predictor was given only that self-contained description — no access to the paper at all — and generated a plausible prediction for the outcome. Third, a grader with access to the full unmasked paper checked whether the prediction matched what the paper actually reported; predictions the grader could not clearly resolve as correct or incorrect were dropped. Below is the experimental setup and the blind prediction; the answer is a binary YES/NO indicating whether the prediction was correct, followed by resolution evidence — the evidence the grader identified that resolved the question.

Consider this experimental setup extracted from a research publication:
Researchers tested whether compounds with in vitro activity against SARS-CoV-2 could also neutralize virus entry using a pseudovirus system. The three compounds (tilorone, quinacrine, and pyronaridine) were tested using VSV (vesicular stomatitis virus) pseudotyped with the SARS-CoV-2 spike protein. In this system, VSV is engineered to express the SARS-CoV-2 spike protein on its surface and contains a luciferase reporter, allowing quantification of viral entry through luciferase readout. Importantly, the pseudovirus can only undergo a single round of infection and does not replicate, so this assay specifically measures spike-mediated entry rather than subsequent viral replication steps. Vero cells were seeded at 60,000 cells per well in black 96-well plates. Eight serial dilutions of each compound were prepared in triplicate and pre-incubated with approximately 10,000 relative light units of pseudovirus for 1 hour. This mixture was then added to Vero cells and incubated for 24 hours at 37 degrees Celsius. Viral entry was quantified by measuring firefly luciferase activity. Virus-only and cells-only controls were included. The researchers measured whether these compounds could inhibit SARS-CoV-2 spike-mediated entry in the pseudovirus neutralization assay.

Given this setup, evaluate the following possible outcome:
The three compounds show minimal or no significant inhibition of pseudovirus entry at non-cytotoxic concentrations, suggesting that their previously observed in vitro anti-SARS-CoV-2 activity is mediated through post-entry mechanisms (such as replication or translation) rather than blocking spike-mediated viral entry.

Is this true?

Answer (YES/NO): YES